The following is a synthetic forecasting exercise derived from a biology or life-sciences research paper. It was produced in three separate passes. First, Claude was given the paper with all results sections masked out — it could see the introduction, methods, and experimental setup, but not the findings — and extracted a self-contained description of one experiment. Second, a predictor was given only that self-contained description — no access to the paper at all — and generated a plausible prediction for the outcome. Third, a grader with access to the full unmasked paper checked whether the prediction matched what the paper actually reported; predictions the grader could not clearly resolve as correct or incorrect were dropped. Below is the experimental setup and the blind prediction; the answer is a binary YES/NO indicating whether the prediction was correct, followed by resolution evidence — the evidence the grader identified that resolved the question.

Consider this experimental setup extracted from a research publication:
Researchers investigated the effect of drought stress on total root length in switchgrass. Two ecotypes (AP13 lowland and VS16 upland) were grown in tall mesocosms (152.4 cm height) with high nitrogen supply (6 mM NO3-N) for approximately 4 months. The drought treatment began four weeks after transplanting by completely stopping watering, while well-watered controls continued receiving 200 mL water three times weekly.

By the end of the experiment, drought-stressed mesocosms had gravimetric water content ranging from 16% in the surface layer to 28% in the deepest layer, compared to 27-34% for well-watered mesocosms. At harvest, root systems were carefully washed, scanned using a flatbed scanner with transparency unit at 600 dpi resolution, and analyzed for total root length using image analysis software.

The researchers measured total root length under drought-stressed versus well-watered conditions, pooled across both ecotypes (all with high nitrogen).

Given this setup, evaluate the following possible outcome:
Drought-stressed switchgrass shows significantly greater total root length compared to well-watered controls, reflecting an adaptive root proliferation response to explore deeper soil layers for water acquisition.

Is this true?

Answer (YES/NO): NO